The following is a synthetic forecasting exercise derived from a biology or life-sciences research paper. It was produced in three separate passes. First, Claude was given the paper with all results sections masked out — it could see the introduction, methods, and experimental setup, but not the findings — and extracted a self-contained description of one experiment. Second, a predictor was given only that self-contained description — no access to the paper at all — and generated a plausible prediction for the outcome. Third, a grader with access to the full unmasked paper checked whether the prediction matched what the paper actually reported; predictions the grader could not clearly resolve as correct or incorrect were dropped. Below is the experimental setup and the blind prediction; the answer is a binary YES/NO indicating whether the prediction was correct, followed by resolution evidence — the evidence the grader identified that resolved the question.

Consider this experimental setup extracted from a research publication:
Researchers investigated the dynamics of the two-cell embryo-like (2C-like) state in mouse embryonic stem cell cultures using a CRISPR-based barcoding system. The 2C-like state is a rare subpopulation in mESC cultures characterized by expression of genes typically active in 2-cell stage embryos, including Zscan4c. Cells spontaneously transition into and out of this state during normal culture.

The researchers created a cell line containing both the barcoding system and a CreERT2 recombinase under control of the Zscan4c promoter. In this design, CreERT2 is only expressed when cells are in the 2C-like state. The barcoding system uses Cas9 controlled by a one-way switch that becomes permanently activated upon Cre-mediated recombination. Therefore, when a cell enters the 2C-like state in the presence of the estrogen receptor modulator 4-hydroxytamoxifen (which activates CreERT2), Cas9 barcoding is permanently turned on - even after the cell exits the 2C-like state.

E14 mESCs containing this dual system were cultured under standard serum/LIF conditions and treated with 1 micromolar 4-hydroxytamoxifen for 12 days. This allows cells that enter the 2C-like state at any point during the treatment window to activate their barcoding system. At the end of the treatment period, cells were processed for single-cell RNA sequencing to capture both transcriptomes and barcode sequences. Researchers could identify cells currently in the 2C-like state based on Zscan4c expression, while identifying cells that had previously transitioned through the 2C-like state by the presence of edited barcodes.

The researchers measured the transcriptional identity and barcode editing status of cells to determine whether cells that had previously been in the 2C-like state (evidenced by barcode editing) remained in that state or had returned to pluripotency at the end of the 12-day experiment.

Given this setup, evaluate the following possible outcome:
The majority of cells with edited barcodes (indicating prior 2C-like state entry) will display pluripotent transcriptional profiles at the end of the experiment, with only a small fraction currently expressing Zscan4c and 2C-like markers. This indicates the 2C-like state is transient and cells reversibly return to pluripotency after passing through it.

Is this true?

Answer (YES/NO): YES